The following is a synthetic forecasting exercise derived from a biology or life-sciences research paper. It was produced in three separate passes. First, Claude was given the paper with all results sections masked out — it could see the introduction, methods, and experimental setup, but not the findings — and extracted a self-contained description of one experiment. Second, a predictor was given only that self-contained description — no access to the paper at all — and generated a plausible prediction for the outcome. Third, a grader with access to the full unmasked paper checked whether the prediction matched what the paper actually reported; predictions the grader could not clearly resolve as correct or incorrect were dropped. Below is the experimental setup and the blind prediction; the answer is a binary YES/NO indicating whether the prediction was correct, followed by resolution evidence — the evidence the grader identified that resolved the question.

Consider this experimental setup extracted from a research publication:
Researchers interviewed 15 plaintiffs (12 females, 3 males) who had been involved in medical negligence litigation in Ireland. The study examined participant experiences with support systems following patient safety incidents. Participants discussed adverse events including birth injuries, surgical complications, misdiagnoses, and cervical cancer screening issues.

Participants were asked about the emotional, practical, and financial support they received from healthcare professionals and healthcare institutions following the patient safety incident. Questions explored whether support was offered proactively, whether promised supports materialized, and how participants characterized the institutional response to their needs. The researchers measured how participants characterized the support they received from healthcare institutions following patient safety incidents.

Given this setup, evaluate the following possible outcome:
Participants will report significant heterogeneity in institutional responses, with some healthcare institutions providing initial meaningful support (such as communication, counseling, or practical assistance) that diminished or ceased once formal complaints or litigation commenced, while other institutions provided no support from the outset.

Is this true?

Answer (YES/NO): YES